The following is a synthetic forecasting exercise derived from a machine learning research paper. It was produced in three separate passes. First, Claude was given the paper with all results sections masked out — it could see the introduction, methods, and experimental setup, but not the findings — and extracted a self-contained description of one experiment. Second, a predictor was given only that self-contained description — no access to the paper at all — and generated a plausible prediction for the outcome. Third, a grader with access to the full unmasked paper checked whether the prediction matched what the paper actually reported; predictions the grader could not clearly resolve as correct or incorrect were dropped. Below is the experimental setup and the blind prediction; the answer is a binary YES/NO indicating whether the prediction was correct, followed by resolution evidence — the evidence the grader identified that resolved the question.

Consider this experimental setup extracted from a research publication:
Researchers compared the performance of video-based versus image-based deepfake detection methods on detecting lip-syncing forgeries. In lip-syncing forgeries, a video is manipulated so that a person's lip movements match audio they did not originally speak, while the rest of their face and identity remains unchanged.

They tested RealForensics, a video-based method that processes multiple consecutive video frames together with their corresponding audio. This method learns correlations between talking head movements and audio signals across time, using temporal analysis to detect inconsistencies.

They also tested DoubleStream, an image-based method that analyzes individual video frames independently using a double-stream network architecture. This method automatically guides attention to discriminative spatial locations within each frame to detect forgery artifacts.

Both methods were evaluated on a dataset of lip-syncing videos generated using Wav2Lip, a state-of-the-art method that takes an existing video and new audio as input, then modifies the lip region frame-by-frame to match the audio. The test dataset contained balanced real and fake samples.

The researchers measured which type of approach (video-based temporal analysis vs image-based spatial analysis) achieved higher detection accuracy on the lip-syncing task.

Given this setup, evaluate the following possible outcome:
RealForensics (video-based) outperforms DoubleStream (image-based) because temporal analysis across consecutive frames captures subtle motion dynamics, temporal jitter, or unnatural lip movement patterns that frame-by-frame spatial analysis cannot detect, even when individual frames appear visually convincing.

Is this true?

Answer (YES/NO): YES